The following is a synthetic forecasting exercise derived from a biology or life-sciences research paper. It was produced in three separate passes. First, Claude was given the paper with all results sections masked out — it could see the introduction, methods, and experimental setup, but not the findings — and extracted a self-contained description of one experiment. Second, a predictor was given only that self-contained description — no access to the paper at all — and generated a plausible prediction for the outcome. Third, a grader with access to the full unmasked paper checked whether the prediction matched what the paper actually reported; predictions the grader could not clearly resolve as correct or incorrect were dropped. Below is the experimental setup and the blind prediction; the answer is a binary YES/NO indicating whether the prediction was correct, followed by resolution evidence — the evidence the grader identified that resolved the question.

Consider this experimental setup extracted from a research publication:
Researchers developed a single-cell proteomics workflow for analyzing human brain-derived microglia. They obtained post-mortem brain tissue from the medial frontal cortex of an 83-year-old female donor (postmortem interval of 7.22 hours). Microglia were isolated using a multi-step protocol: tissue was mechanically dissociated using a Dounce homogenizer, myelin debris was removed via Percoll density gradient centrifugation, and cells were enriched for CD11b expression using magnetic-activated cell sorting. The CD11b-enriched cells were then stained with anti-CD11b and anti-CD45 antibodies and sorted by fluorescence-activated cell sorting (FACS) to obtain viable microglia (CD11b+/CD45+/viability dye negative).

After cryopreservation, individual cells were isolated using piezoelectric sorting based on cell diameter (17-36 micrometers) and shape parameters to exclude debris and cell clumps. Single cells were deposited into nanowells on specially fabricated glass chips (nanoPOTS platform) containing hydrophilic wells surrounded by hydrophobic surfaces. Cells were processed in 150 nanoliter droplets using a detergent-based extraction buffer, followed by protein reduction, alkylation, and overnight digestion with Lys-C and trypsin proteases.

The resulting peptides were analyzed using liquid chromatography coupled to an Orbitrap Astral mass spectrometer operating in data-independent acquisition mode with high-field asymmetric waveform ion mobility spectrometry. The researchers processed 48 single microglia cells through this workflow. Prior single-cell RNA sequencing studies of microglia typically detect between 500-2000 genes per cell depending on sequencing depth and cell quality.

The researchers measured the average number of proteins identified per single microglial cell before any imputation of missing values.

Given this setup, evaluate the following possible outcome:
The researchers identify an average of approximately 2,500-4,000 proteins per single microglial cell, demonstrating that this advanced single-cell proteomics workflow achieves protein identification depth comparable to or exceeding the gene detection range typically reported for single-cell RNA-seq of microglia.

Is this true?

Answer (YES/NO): NO